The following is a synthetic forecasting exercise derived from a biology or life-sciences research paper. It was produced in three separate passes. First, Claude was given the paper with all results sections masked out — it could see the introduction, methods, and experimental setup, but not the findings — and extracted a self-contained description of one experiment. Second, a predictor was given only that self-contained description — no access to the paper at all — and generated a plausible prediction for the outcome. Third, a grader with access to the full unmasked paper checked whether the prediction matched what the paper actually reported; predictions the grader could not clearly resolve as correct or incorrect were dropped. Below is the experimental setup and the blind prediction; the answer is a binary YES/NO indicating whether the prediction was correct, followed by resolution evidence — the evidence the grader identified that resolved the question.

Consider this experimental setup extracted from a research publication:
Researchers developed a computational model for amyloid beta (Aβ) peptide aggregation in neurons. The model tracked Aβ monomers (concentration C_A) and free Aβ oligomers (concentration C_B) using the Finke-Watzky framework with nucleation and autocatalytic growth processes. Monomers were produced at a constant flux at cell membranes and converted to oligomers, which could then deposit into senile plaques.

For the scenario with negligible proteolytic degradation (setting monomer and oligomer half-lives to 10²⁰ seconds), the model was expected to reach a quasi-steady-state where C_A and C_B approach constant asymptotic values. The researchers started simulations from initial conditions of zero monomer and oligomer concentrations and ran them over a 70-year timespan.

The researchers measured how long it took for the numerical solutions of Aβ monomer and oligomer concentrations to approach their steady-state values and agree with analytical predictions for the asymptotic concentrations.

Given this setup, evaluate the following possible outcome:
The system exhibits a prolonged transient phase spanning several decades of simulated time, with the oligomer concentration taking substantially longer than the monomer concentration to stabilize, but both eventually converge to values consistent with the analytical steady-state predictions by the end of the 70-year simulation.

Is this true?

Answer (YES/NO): NO